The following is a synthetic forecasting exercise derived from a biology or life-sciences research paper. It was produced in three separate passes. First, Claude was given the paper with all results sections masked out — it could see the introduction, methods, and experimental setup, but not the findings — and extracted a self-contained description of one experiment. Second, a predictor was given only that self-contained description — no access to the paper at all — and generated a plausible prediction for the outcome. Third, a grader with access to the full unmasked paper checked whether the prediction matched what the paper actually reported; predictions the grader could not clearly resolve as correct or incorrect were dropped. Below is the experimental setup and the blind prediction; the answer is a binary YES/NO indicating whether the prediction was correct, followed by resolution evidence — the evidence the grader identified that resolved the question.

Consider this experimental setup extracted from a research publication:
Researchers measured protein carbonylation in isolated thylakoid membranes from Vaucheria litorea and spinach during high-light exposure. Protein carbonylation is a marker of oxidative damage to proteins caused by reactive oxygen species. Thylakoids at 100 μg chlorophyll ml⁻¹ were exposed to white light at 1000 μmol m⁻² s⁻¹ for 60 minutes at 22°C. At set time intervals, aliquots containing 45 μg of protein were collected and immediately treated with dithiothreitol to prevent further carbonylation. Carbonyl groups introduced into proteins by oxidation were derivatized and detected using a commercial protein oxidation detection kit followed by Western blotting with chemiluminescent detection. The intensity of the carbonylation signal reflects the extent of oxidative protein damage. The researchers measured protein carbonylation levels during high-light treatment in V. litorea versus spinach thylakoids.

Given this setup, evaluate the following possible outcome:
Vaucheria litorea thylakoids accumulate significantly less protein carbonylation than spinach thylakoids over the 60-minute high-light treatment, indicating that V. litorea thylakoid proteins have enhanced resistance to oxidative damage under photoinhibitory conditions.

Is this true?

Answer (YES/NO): NO